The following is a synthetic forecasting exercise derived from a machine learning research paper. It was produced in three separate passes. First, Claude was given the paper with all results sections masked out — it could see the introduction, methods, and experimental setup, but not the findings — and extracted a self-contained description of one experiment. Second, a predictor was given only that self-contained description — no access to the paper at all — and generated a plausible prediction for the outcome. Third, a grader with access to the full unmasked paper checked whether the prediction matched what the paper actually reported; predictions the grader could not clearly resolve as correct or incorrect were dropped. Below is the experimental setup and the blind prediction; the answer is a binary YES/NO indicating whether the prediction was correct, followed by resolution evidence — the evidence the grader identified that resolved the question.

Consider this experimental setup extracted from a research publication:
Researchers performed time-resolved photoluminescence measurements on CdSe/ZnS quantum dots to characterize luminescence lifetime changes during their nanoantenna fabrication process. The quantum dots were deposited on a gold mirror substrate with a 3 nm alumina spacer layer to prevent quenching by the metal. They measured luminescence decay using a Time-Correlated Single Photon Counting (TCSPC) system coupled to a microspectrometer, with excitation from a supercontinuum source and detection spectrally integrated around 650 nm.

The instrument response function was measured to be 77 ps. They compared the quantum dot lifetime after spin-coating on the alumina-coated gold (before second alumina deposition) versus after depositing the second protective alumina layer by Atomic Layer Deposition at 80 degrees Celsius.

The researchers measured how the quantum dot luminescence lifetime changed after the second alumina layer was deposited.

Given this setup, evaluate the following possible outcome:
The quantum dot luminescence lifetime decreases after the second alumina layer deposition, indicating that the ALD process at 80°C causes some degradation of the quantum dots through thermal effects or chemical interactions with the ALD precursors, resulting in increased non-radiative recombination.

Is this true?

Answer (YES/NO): YES